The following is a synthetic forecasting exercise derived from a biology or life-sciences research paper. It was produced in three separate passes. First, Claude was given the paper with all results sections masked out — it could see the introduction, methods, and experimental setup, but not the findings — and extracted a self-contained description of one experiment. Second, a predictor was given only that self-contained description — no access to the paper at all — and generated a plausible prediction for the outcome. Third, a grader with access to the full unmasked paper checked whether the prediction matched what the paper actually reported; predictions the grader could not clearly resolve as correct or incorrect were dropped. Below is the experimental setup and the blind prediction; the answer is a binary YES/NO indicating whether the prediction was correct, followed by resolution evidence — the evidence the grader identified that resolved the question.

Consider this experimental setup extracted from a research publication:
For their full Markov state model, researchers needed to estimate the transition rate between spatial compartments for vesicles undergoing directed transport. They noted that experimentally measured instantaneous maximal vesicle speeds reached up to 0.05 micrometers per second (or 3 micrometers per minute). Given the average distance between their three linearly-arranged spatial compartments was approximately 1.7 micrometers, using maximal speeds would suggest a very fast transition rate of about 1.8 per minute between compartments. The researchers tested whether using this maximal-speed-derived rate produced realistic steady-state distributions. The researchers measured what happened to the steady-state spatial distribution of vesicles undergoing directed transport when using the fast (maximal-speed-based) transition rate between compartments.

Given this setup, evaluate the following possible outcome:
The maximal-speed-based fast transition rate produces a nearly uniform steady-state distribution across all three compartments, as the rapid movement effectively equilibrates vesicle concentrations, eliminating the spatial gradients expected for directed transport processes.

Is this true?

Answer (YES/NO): NO